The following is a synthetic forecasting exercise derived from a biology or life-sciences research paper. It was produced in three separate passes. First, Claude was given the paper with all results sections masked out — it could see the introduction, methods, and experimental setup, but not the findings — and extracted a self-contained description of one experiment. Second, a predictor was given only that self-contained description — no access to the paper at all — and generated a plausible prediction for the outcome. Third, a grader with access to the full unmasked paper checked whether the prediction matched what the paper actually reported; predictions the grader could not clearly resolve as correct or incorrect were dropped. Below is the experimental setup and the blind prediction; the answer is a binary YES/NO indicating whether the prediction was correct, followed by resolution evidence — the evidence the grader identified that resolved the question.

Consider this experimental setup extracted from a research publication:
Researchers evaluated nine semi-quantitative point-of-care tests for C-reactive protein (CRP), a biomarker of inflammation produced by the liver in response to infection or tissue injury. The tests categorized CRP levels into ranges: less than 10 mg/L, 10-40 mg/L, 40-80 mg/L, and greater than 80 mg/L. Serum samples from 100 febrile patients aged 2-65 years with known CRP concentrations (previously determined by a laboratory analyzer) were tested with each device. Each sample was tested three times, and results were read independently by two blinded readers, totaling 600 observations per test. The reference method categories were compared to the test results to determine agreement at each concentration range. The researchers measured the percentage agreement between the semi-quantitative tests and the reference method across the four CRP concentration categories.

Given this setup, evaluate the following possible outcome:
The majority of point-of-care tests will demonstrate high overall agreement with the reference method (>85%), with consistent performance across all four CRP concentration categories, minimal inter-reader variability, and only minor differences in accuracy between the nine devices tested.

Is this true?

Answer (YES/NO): NO